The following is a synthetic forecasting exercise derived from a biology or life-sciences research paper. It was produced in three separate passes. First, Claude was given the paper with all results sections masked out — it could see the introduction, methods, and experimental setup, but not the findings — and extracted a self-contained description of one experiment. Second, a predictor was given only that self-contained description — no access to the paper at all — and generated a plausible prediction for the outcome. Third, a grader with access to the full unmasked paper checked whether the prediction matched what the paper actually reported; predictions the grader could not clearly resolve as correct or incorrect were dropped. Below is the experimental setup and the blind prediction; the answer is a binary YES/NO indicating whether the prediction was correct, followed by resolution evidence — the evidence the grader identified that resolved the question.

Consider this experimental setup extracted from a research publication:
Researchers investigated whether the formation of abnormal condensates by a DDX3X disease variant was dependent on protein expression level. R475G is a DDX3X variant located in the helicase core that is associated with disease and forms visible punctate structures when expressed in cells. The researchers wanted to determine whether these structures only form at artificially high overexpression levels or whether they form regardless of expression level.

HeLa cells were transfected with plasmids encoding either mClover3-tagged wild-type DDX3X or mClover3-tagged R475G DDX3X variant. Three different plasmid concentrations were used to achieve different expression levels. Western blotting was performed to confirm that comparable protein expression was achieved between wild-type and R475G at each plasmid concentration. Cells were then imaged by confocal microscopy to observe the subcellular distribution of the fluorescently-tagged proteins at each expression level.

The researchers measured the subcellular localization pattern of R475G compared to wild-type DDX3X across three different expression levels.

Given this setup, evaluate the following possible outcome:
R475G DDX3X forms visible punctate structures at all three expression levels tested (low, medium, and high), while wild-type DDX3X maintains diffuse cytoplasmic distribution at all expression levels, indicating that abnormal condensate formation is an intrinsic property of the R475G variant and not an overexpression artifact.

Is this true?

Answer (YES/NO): YES